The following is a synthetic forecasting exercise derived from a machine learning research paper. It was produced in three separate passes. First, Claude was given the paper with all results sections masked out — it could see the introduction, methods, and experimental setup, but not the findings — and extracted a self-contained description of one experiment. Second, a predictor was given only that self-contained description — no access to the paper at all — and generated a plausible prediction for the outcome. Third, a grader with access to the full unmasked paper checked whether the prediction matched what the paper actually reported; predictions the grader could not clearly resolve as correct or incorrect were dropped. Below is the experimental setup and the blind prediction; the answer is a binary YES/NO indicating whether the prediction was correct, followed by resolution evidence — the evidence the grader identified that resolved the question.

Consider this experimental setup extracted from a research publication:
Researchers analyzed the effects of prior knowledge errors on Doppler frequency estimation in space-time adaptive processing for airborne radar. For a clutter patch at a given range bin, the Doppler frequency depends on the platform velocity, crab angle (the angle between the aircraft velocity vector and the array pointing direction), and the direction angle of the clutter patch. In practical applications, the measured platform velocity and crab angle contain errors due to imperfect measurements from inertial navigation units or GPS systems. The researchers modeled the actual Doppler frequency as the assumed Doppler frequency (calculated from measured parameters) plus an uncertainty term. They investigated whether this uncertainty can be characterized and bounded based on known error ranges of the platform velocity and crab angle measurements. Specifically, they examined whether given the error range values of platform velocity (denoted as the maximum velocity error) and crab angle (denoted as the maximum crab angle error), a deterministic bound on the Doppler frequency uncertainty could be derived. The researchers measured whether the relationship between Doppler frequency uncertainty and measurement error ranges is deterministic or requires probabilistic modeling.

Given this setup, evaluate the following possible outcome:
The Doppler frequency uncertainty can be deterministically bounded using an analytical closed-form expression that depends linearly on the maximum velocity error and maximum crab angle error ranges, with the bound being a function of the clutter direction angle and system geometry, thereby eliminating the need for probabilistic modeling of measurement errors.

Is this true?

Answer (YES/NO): NO